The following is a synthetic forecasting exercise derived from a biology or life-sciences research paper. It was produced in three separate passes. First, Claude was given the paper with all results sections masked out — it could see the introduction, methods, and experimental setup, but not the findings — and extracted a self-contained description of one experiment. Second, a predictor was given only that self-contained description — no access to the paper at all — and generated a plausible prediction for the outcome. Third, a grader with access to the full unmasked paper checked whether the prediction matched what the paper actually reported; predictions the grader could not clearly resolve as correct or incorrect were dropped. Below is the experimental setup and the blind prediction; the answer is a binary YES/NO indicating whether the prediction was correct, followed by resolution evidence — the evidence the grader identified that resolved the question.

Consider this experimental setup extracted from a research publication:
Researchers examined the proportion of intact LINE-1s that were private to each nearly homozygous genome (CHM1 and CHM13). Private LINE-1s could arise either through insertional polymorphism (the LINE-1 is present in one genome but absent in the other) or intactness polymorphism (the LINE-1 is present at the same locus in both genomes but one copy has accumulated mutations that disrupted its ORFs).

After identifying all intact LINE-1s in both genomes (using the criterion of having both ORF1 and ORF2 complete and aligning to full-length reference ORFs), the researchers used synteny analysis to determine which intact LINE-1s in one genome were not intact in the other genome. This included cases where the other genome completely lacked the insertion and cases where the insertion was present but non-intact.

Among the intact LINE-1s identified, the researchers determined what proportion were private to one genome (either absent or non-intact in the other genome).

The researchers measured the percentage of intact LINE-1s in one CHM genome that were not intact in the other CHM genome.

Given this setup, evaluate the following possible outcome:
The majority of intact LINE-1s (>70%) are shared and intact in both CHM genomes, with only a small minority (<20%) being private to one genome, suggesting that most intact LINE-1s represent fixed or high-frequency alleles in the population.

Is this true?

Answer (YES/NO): NO